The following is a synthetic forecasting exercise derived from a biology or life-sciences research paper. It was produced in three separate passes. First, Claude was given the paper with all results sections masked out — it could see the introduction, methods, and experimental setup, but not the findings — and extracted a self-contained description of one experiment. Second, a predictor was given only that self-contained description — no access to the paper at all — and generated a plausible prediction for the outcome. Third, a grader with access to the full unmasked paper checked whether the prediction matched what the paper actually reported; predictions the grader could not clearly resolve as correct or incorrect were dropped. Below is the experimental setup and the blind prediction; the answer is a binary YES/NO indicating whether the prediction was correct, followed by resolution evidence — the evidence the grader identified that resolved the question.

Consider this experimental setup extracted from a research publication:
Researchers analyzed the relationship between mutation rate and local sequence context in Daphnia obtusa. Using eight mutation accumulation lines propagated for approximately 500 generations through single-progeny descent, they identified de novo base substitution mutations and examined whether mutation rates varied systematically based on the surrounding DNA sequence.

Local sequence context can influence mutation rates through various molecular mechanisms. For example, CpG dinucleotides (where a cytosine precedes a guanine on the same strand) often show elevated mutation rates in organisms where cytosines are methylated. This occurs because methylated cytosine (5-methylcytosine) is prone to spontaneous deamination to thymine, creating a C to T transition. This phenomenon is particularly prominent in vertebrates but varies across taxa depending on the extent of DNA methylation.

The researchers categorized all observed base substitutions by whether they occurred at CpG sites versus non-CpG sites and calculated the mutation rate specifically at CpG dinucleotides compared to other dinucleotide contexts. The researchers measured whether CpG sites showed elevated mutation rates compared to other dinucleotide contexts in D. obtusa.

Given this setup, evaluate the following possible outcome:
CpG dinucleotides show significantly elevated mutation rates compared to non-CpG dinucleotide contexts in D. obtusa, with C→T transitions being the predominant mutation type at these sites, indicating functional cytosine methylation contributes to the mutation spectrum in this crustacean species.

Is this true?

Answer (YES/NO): NO